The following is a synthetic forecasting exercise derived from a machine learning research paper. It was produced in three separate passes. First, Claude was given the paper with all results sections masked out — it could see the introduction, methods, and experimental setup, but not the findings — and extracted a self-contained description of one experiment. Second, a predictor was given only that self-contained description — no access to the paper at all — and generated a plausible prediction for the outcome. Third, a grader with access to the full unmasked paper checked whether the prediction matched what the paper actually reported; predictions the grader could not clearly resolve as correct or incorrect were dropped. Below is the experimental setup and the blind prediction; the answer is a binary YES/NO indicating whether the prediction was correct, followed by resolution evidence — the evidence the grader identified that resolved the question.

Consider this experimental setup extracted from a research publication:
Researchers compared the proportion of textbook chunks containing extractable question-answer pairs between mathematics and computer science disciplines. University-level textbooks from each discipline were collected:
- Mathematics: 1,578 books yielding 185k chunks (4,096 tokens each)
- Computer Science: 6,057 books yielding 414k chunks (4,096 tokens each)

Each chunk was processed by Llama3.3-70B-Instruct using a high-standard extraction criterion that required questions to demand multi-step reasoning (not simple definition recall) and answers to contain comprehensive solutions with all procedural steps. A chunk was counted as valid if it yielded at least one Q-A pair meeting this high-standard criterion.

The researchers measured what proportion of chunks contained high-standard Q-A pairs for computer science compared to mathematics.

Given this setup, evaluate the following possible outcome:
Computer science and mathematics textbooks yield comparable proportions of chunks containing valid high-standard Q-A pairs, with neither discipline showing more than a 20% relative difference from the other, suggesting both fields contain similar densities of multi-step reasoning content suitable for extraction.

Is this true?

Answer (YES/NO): NO